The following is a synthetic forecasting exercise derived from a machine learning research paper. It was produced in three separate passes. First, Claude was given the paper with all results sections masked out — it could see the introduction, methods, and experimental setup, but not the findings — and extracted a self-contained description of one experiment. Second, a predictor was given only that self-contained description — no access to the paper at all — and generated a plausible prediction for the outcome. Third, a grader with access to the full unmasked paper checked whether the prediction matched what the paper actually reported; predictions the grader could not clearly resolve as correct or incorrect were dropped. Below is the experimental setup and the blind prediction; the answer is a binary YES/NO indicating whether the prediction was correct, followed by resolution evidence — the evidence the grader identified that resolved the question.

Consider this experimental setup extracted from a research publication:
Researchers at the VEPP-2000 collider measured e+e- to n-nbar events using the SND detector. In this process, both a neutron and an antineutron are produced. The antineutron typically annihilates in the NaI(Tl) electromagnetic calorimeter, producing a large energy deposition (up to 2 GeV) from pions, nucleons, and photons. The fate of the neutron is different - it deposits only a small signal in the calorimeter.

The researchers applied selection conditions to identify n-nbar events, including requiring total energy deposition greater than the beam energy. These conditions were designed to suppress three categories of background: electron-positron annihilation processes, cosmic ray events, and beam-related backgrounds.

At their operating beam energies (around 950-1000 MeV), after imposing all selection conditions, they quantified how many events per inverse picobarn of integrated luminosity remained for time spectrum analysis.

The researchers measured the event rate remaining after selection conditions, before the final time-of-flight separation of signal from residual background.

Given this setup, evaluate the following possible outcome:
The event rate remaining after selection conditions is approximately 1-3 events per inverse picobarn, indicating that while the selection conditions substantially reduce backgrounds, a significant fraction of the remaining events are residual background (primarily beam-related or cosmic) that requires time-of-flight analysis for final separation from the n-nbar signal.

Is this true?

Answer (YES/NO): NO